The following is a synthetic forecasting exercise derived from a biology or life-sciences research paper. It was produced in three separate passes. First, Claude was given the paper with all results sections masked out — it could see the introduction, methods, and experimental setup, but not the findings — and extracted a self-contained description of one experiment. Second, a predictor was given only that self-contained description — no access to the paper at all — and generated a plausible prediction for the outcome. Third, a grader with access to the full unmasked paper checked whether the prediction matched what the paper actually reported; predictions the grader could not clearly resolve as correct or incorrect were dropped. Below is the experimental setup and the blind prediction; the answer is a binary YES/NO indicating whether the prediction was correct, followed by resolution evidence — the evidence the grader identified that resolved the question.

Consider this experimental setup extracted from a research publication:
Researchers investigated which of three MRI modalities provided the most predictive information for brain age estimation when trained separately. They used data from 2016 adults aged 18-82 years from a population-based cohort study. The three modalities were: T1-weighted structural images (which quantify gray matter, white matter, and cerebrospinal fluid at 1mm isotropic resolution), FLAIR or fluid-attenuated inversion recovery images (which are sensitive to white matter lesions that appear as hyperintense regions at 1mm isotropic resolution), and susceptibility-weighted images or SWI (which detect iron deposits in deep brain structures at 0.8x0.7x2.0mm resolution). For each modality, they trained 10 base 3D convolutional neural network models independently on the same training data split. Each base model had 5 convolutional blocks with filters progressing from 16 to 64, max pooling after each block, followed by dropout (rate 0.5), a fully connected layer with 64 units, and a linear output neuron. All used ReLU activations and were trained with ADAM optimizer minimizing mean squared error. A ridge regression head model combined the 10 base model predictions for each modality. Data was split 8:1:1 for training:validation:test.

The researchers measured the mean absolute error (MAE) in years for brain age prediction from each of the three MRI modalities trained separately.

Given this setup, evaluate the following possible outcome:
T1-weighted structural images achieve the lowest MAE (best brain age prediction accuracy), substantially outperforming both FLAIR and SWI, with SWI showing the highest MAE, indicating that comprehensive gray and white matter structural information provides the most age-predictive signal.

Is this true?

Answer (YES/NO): NO